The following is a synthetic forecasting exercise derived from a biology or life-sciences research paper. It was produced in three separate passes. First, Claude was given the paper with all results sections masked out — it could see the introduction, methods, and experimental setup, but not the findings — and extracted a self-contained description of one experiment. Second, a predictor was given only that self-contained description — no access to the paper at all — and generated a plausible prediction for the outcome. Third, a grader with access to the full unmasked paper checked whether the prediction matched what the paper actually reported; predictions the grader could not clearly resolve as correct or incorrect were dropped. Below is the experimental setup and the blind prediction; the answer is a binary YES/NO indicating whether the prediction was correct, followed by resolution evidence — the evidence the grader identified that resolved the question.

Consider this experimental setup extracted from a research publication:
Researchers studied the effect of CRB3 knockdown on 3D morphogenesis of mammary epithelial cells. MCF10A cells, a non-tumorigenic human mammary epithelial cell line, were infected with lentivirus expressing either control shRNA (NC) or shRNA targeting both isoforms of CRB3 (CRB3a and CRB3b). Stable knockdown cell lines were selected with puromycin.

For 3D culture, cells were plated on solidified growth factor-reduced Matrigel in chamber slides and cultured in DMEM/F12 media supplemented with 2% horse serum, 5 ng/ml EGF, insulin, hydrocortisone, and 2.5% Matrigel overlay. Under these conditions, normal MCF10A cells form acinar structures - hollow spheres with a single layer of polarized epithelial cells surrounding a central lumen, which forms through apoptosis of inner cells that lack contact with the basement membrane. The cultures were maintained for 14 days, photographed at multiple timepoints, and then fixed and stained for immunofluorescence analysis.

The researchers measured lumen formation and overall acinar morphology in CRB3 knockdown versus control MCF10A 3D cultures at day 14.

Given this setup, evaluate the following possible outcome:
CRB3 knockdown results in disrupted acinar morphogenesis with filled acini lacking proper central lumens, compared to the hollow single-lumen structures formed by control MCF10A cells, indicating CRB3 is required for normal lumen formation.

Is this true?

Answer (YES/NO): YES